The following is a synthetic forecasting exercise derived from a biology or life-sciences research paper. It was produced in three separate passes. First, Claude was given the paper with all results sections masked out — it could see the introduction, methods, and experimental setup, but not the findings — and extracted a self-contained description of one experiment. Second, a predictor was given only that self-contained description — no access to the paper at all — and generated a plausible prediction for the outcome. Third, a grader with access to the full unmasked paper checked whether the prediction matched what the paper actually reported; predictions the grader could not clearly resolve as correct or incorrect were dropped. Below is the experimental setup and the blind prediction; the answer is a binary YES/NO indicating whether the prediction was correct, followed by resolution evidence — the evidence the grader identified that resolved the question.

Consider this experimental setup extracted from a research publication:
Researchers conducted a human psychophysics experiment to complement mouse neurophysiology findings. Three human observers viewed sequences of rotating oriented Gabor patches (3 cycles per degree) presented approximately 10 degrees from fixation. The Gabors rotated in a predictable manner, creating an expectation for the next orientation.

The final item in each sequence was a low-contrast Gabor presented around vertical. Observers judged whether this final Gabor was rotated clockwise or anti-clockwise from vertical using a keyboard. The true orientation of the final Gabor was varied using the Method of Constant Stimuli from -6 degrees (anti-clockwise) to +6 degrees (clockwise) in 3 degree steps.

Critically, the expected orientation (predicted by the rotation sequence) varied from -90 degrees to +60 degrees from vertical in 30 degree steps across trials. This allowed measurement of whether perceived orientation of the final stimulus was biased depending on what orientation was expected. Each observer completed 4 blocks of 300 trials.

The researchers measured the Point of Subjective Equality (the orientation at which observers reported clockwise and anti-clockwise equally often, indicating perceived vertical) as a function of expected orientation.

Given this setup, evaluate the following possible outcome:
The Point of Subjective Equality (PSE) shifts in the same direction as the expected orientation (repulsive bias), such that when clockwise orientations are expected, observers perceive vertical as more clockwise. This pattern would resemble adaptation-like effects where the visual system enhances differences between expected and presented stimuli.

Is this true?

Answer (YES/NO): NO